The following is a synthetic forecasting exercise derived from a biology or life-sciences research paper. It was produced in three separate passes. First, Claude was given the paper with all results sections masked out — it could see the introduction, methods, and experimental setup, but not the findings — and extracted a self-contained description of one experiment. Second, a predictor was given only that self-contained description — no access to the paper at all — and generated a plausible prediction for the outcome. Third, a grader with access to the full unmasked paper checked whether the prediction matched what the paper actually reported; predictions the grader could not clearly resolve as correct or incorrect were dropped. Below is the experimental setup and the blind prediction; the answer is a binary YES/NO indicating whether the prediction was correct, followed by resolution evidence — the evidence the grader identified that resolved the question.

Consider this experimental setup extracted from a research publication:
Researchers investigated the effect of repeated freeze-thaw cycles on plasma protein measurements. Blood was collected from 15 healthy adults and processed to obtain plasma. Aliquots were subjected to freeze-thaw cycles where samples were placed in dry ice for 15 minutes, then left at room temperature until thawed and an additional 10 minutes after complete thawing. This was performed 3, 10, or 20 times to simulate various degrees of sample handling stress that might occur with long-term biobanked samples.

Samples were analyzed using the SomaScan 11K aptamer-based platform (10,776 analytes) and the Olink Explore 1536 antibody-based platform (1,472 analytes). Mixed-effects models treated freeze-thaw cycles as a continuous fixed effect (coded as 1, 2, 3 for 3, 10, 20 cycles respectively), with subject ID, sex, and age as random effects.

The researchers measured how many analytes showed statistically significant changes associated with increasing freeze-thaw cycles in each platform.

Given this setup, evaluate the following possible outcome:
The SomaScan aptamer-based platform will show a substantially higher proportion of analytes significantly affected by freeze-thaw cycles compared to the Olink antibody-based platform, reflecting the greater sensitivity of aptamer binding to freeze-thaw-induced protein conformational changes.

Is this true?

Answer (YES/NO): NO